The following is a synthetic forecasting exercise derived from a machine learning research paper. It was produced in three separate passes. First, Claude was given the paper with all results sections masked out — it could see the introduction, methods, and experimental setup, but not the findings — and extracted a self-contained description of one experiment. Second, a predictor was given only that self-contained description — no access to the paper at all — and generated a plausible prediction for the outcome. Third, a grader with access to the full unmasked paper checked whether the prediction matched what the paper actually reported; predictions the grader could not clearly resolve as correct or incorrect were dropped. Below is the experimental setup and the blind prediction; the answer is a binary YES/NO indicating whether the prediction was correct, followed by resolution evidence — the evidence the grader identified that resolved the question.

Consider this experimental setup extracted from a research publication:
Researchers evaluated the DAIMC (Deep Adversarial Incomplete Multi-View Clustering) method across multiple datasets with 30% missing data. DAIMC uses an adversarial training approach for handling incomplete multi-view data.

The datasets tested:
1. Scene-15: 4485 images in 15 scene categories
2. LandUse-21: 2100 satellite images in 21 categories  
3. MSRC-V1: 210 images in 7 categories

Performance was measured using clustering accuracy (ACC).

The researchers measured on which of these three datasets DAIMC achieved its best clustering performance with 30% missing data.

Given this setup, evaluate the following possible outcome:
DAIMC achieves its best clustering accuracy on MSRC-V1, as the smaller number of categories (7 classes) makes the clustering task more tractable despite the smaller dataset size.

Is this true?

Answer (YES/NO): YES